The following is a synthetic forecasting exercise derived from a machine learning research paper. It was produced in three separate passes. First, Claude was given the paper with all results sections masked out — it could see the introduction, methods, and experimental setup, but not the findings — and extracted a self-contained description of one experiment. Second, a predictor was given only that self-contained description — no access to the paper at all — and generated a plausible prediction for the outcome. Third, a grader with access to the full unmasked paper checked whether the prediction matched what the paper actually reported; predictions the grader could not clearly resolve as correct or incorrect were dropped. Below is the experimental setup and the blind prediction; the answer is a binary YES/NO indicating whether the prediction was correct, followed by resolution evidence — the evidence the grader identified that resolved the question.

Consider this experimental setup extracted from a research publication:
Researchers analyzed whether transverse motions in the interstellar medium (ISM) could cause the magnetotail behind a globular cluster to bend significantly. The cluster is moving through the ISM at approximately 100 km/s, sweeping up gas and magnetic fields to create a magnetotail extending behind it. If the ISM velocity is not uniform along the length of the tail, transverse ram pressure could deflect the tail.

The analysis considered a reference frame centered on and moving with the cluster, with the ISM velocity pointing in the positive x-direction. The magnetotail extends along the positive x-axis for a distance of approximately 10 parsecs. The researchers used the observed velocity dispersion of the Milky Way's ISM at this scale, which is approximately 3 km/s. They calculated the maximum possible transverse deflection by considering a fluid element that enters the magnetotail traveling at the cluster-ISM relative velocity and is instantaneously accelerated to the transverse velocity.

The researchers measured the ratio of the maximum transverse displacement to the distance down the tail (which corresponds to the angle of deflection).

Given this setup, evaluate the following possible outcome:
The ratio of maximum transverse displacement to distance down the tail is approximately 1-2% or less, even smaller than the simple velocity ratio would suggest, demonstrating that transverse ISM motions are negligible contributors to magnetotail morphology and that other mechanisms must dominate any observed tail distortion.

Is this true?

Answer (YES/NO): NO